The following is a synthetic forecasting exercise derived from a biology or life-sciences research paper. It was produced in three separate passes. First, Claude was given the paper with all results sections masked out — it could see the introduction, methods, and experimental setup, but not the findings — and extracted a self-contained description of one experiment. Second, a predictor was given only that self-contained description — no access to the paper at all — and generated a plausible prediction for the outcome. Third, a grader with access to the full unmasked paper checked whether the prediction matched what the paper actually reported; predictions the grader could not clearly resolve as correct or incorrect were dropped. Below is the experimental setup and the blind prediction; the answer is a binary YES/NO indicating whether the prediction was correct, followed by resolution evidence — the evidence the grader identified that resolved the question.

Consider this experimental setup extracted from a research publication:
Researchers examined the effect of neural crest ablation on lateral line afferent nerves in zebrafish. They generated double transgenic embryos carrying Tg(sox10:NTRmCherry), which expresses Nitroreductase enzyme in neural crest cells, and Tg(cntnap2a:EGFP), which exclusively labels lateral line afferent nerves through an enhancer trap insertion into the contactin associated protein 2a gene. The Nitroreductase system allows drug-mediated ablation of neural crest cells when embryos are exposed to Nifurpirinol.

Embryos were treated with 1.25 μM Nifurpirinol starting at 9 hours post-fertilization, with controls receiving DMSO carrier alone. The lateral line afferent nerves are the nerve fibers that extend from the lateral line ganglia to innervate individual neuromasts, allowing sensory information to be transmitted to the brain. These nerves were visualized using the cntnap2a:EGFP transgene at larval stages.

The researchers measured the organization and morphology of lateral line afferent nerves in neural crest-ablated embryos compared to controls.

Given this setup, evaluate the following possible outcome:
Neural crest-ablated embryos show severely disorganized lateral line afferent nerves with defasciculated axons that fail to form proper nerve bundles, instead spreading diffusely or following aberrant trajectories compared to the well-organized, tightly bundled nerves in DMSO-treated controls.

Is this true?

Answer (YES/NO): YES